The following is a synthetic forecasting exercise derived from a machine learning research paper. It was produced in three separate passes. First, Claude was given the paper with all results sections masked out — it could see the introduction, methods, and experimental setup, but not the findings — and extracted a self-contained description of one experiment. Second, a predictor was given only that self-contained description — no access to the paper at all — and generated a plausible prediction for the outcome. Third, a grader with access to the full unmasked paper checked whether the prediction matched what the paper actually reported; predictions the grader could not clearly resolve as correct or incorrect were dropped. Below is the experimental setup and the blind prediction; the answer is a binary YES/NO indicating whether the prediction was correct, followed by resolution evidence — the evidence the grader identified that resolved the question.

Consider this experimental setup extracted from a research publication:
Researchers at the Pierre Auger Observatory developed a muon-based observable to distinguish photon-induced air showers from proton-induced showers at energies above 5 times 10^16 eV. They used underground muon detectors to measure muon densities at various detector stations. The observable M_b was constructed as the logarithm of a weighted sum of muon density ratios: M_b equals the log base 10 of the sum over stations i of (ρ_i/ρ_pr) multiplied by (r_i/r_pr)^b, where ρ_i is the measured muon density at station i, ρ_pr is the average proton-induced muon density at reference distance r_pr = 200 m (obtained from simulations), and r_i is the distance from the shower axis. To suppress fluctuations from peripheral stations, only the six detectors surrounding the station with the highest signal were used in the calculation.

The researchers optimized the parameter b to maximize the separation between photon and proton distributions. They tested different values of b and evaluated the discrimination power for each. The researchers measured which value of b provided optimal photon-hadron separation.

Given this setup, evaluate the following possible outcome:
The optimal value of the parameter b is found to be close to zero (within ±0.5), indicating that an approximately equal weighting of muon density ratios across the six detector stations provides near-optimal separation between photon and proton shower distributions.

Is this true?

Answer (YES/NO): NO